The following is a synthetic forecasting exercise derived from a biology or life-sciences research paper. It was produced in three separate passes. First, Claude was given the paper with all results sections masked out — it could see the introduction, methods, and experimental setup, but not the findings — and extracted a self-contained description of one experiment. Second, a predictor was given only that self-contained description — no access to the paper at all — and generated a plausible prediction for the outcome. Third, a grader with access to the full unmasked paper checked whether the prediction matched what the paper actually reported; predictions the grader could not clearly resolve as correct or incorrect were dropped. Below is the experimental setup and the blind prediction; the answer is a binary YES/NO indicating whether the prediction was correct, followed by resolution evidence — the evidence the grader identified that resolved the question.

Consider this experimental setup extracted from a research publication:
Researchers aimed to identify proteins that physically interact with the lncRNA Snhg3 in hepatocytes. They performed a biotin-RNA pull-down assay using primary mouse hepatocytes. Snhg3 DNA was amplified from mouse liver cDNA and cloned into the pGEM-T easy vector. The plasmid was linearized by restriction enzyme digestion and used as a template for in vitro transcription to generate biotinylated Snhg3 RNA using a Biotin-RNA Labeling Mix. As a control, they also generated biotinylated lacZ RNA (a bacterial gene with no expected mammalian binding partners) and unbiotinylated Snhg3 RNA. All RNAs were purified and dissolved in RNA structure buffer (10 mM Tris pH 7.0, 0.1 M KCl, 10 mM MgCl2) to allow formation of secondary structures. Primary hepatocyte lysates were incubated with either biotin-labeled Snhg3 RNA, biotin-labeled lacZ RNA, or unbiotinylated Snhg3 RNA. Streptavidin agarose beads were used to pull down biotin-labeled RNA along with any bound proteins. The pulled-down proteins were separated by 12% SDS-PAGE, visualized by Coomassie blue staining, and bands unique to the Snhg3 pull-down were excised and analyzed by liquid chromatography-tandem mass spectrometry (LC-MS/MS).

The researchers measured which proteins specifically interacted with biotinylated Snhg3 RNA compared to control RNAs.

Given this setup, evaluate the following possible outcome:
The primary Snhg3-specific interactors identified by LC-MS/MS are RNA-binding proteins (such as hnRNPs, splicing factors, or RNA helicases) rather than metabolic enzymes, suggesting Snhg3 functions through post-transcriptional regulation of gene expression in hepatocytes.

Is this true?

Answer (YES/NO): NO